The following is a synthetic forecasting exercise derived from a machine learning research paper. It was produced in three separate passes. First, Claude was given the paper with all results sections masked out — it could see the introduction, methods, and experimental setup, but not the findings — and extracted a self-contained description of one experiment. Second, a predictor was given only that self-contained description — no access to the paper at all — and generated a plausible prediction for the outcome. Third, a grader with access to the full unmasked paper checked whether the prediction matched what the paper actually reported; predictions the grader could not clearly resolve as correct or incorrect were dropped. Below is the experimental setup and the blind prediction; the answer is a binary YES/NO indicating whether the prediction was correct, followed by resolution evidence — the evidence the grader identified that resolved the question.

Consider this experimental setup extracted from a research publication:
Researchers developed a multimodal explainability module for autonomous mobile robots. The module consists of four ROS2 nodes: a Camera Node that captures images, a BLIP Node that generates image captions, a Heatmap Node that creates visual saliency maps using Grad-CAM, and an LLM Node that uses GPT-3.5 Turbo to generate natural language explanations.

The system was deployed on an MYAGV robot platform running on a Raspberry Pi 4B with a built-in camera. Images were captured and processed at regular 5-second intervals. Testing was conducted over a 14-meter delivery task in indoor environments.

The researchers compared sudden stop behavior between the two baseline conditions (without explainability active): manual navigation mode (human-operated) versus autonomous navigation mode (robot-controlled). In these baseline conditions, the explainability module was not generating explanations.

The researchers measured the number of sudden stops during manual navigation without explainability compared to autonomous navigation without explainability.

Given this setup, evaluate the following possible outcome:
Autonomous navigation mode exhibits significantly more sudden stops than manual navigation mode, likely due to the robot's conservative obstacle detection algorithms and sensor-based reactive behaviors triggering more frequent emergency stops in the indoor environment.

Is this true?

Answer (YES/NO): NO